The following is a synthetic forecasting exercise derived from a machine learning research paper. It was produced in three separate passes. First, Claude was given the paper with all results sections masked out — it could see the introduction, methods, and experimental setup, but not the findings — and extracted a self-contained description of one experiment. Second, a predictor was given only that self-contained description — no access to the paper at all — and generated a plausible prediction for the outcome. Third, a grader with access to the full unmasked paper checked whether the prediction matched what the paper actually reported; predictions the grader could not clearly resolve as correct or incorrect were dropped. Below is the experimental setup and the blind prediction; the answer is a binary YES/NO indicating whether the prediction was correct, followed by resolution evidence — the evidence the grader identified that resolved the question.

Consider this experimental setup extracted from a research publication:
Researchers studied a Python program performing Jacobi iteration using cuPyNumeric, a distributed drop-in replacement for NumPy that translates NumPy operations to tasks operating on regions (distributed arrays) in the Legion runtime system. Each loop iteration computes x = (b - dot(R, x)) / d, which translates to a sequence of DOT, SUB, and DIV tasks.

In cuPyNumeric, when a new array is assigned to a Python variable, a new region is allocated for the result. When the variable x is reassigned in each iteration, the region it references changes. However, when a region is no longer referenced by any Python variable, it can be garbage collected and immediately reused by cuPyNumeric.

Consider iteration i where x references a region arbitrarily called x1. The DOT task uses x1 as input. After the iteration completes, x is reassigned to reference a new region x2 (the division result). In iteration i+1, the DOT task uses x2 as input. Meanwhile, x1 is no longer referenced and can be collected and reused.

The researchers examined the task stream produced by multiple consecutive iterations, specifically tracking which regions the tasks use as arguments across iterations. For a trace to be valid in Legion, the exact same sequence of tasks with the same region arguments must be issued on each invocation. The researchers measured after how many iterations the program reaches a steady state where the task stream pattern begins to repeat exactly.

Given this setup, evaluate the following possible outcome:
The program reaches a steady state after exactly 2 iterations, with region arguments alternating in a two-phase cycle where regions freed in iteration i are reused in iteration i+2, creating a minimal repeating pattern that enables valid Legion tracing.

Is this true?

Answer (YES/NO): YES